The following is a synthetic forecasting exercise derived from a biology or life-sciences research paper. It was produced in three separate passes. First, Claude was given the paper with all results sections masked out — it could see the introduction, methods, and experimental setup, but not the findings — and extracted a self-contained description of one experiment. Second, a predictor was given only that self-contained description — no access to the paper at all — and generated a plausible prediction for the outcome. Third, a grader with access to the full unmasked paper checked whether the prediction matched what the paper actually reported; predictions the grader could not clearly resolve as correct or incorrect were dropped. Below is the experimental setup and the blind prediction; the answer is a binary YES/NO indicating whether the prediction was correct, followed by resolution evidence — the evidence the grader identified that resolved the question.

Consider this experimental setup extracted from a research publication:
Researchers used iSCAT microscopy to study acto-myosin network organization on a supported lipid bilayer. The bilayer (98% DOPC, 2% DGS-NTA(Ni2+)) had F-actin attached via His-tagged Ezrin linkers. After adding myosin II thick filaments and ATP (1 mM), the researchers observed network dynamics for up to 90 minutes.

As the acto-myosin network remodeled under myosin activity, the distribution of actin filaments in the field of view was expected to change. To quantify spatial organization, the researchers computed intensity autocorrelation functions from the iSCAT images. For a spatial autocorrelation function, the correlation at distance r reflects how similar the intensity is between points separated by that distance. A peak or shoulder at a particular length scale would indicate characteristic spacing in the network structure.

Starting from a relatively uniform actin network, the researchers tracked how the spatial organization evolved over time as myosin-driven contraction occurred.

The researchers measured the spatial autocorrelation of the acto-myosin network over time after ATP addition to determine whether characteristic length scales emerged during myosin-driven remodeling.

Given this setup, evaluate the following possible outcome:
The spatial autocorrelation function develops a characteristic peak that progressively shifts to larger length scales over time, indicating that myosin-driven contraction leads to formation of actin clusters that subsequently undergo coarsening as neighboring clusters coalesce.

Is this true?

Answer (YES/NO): YES